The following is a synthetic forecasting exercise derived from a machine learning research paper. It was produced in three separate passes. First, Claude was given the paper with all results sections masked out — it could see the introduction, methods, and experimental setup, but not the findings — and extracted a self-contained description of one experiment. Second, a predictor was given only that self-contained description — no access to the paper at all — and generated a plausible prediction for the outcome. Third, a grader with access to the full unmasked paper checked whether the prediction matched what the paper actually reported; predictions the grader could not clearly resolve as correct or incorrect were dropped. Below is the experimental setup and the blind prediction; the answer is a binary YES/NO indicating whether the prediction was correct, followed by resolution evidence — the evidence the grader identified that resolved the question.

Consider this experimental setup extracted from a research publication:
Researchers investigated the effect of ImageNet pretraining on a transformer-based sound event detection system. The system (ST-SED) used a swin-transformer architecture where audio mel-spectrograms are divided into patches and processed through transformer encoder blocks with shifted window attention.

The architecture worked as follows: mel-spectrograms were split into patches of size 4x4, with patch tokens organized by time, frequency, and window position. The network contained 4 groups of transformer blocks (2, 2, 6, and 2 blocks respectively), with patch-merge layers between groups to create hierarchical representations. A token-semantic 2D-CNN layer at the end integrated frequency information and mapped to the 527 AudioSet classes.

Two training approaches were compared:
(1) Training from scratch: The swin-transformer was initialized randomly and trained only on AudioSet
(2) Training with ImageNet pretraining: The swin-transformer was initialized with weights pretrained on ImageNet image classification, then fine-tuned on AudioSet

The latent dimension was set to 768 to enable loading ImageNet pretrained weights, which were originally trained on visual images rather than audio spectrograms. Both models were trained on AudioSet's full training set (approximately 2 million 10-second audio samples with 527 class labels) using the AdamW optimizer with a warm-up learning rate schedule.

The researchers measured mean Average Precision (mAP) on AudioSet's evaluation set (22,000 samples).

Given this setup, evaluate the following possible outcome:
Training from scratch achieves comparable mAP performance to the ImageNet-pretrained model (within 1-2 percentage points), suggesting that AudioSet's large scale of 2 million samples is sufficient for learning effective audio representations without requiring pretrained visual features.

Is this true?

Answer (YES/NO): YES